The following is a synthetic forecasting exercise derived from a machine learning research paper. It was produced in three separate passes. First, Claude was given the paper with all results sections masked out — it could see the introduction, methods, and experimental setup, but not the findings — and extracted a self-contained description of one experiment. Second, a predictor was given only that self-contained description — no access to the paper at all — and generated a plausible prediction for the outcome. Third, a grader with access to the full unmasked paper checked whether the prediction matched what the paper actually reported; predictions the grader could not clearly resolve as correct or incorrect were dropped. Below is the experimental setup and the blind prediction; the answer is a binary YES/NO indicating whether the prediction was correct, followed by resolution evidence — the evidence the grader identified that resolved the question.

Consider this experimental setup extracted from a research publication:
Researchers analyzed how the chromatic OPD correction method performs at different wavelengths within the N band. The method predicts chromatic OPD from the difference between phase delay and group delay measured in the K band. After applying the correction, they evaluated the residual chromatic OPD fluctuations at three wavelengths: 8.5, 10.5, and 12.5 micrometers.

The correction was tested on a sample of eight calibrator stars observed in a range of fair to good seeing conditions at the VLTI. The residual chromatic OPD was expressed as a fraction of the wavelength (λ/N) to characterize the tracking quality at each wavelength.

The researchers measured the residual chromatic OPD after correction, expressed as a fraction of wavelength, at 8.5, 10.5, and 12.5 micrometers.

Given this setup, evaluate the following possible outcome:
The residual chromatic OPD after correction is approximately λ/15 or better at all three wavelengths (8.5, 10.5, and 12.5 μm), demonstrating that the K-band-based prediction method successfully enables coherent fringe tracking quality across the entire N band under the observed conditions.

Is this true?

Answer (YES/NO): NO